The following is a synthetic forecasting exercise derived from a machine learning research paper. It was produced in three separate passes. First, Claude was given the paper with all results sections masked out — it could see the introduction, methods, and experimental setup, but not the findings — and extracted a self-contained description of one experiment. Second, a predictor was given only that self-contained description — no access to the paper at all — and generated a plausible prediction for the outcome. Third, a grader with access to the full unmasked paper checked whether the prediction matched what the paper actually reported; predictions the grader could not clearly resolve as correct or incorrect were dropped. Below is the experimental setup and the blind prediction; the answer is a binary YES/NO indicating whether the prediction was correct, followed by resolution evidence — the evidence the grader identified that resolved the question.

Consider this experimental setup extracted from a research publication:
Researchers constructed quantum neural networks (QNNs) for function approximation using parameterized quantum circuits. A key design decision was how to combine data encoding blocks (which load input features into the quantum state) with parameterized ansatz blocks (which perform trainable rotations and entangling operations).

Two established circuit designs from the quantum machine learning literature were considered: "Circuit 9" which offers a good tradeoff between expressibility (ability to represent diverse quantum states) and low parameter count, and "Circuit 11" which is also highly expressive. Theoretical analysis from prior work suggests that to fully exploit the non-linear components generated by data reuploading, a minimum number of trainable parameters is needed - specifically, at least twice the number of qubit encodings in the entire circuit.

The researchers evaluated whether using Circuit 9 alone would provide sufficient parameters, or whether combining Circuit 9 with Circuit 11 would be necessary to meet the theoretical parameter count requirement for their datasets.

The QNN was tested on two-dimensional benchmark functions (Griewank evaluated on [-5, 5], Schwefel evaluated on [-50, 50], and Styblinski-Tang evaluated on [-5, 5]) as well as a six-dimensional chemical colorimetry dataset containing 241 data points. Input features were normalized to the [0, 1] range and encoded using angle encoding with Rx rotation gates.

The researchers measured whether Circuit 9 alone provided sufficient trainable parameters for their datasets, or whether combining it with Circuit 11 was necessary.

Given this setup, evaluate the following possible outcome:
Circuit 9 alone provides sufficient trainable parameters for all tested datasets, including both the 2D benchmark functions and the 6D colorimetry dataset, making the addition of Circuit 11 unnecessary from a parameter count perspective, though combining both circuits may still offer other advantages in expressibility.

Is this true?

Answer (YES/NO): NO